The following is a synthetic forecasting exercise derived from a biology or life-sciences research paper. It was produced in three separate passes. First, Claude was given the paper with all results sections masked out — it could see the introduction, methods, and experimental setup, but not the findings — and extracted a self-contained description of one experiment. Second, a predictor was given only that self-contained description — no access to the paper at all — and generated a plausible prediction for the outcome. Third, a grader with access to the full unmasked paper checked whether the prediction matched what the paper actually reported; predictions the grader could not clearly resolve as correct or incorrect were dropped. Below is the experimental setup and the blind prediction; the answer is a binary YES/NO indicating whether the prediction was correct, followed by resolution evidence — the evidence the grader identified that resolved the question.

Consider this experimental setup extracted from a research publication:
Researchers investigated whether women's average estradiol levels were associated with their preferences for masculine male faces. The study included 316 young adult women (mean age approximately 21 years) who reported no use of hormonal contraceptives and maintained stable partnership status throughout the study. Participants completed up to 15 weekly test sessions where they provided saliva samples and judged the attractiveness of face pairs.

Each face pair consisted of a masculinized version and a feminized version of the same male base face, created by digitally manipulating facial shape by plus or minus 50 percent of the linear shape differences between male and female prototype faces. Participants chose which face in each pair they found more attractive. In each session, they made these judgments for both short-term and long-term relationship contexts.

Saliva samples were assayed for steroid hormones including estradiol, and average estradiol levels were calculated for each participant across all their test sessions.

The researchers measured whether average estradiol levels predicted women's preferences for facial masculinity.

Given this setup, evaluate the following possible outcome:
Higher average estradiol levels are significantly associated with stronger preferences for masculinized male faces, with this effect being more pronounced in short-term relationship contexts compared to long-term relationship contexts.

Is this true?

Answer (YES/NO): NO